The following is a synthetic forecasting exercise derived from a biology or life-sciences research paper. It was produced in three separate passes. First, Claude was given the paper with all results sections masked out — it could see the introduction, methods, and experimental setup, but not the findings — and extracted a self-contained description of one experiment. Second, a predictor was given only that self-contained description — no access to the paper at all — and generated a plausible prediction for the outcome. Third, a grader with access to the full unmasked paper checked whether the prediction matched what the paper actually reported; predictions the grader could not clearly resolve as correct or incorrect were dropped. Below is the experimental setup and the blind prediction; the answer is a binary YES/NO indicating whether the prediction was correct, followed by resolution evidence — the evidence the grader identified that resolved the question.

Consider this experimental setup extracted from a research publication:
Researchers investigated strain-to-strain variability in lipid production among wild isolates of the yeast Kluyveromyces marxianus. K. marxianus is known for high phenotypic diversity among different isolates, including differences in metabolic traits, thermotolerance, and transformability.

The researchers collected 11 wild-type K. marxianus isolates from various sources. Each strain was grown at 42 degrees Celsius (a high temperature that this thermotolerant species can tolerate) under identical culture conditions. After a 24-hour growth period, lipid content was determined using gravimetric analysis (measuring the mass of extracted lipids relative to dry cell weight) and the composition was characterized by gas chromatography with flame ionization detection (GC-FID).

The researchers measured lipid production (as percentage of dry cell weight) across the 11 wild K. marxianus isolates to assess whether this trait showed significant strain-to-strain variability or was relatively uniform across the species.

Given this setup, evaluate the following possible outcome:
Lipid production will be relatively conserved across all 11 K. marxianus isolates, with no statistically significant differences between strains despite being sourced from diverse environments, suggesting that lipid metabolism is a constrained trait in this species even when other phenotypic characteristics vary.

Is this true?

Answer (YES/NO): NO